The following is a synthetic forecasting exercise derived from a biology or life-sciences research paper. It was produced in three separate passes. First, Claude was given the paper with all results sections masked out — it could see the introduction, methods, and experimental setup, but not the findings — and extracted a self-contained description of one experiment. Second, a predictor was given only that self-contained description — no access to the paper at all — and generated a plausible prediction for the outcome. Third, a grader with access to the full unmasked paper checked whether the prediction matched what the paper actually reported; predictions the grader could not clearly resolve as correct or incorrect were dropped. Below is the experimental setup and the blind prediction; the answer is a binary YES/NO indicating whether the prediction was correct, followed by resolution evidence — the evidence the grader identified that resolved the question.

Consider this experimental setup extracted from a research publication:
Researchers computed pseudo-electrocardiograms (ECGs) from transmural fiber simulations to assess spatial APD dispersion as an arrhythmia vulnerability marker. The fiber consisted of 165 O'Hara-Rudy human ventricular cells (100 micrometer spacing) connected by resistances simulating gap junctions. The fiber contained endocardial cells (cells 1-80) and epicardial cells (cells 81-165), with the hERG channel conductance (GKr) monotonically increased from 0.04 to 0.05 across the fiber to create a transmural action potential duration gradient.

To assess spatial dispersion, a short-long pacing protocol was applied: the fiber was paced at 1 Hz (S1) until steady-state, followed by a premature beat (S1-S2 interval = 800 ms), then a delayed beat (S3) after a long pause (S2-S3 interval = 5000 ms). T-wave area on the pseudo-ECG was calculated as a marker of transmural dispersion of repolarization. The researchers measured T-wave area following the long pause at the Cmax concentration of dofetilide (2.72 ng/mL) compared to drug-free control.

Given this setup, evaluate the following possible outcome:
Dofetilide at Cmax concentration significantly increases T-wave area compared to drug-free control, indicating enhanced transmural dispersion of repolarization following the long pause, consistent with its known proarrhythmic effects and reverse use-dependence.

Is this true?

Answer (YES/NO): YES